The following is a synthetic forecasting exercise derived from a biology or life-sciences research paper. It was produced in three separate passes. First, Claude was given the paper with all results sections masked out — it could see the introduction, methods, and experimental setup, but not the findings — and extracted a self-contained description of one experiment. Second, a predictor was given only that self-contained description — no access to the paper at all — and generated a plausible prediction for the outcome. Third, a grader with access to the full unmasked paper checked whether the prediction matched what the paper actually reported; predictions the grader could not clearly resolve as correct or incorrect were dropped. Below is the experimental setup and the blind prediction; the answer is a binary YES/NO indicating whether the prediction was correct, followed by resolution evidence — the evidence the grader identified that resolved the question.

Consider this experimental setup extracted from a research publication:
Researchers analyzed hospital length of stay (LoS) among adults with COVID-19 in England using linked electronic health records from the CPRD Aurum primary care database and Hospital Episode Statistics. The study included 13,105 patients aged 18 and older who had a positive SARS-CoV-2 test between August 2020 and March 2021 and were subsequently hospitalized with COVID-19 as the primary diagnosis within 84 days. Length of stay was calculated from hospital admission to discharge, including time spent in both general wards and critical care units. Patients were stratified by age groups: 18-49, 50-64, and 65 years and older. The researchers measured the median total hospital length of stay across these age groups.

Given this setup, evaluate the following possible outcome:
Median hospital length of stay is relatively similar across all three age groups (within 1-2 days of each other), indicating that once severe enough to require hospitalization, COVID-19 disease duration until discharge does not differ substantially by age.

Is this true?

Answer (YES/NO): NO